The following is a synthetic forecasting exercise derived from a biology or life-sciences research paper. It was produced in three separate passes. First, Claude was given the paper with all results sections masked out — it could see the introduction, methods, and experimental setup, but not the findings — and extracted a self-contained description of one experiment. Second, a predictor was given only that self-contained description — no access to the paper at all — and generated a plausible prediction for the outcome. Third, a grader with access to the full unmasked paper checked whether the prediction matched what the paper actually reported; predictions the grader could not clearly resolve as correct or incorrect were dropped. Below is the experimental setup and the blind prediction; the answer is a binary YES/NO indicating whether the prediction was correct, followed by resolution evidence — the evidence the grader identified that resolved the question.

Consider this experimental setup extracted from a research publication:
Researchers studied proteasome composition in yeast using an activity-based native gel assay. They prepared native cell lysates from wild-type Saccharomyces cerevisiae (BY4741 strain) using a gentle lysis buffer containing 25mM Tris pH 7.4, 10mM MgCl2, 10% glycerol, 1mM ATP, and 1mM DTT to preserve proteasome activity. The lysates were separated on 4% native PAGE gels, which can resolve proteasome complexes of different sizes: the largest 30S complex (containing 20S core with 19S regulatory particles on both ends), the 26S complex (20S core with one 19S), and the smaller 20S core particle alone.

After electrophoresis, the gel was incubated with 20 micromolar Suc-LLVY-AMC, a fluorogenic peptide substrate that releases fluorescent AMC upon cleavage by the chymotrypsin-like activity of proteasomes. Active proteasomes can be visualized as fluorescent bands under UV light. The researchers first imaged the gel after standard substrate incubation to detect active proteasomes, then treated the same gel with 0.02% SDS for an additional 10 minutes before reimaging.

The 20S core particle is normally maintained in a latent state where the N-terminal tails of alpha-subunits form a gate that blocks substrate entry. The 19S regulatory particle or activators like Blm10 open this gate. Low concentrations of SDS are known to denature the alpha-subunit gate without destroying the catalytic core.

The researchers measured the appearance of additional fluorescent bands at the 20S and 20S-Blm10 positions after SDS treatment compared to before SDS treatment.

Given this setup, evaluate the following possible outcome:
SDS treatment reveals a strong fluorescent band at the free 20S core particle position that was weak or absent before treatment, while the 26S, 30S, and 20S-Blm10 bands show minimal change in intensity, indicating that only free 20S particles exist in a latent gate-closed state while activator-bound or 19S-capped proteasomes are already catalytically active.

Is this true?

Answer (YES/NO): NO